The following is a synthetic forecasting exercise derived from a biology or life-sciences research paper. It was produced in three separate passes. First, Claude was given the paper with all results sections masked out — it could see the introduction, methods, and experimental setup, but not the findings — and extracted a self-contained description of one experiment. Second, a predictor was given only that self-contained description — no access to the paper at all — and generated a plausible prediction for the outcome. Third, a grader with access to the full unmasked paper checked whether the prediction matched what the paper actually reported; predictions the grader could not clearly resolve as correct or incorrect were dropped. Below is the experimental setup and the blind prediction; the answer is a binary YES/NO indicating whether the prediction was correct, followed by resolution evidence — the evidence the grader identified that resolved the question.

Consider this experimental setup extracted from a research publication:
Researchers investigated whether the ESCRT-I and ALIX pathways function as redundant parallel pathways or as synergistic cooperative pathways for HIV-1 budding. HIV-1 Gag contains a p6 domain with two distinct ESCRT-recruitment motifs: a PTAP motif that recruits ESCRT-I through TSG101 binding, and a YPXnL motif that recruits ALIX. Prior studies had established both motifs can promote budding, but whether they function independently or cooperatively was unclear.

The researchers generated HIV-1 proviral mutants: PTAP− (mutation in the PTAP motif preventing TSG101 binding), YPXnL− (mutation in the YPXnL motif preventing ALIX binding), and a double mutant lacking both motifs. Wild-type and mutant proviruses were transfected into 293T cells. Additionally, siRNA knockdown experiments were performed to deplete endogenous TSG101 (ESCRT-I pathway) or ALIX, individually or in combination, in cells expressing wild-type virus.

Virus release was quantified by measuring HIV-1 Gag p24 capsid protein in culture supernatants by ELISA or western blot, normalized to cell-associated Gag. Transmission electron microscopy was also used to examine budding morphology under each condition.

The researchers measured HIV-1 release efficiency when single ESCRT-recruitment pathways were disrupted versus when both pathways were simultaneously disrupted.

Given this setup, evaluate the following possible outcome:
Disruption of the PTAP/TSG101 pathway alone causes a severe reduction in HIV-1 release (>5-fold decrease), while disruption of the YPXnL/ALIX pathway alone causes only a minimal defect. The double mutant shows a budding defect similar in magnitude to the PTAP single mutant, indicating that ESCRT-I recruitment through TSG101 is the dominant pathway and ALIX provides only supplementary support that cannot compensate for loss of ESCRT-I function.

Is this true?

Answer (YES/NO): NO